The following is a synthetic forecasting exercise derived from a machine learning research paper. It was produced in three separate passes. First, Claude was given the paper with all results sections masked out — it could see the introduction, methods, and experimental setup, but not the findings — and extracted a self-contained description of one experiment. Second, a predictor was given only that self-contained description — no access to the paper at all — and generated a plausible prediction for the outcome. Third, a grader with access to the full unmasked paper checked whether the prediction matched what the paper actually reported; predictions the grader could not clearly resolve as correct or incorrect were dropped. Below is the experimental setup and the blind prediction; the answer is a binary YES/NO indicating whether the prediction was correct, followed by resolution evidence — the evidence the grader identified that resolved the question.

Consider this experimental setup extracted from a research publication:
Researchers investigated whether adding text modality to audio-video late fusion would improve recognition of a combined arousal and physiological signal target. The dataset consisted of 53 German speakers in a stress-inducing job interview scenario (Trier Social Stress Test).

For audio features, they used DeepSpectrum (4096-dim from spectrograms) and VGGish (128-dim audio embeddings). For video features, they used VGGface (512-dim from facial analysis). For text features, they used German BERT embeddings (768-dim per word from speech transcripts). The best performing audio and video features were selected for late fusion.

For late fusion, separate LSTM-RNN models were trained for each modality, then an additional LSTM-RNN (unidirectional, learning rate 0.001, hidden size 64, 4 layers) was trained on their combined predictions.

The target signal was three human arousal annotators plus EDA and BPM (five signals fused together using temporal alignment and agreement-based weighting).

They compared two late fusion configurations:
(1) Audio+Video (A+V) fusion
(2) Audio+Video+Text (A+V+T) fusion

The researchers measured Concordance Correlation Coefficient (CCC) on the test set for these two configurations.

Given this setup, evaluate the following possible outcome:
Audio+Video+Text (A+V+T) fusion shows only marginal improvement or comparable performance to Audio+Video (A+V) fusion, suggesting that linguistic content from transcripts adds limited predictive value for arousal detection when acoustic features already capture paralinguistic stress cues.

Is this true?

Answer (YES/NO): NO